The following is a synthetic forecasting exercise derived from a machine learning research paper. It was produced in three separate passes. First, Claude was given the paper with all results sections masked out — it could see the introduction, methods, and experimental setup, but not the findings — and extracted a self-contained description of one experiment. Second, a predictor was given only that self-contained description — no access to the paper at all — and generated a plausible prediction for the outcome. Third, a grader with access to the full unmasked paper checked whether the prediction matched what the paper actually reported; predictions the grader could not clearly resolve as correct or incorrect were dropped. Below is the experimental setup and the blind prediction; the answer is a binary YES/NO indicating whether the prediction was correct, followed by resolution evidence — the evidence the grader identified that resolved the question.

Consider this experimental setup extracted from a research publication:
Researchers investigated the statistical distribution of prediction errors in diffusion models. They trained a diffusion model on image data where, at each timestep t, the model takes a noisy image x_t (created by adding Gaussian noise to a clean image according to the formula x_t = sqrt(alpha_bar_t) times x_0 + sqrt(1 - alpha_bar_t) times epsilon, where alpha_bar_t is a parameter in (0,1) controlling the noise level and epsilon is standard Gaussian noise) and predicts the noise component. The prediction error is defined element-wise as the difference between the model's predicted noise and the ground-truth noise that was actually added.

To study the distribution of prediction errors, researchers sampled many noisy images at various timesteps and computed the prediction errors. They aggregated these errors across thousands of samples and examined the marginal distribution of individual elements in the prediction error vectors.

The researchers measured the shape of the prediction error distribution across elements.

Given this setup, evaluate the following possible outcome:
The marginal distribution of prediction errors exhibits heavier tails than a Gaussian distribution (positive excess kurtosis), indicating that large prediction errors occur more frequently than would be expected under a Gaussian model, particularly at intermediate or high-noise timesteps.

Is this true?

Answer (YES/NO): NO